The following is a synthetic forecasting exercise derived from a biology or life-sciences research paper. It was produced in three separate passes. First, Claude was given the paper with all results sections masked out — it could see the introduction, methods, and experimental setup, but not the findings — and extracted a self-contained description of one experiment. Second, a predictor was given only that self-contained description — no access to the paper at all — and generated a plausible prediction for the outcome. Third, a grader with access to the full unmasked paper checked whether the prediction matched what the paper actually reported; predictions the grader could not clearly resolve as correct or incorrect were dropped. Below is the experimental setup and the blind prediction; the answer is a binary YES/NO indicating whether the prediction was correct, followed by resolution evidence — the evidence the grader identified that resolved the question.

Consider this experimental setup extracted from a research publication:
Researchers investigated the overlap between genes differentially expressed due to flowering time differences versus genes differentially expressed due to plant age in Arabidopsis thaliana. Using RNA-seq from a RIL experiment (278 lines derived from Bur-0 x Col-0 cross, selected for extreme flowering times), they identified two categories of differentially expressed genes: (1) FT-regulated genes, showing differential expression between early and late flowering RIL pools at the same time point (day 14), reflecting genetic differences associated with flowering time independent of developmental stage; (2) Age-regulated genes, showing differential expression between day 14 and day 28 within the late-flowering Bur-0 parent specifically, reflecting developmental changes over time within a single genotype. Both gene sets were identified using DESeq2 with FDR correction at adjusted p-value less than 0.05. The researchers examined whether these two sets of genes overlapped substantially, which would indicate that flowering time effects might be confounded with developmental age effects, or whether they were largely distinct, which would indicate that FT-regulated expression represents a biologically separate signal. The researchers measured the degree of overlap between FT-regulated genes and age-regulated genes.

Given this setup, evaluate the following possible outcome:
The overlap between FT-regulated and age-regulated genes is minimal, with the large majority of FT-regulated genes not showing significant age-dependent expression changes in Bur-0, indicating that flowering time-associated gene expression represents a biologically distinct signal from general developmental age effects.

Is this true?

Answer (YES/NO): YES